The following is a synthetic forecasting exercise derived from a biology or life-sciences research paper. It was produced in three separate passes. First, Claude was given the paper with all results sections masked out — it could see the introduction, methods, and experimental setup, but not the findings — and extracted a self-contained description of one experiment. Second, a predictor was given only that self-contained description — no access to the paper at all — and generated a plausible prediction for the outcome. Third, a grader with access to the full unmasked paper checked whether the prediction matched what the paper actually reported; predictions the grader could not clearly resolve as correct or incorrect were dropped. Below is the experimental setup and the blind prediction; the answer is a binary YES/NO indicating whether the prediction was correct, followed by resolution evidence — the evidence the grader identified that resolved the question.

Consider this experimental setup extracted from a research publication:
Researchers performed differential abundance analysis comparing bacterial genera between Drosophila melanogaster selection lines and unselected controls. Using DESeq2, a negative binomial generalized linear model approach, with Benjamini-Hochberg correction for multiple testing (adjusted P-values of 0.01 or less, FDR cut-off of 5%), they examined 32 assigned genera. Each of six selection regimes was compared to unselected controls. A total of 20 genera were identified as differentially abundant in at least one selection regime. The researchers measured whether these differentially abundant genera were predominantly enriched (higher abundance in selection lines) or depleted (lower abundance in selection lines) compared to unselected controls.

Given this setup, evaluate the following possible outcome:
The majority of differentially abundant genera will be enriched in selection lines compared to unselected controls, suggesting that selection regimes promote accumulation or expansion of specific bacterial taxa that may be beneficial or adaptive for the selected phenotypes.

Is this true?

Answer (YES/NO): YES